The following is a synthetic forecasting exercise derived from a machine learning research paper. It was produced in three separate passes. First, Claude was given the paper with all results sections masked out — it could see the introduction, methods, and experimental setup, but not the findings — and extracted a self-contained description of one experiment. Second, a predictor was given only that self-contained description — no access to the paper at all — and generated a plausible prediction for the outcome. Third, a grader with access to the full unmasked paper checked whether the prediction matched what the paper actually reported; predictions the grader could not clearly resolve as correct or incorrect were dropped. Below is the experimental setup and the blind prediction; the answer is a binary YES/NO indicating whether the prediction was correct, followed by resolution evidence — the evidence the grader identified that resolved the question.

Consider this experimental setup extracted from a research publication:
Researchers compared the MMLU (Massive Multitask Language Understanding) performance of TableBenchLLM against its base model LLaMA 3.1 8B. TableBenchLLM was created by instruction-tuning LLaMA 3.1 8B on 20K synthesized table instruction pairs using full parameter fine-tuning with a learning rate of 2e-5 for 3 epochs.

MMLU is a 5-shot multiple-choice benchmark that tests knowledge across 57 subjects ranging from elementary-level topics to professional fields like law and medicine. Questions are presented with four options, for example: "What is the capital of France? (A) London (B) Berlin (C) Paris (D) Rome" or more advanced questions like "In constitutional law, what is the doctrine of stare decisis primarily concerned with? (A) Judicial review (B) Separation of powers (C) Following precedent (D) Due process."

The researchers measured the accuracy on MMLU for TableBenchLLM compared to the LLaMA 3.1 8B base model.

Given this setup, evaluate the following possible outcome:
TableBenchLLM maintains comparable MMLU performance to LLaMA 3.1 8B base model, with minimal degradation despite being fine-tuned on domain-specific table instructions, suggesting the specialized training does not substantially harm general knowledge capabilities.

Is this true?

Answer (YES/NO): NO